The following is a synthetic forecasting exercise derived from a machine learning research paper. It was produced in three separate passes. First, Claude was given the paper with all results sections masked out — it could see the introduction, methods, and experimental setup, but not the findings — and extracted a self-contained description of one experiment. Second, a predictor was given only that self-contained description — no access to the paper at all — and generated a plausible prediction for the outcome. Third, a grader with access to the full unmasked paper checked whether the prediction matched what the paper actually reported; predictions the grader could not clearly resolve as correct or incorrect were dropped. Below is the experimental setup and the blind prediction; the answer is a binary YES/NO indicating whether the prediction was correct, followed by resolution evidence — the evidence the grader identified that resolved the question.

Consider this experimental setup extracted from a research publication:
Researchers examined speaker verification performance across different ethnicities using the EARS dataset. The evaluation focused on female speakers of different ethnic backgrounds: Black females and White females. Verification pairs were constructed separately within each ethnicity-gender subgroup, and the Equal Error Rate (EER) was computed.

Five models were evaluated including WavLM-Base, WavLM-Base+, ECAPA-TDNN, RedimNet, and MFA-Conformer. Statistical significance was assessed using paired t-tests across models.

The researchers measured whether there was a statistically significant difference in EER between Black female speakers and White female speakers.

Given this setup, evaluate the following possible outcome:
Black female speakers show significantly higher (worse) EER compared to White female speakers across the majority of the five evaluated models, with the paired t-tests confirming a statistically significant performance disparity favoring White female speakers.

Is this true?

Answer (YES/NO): YES